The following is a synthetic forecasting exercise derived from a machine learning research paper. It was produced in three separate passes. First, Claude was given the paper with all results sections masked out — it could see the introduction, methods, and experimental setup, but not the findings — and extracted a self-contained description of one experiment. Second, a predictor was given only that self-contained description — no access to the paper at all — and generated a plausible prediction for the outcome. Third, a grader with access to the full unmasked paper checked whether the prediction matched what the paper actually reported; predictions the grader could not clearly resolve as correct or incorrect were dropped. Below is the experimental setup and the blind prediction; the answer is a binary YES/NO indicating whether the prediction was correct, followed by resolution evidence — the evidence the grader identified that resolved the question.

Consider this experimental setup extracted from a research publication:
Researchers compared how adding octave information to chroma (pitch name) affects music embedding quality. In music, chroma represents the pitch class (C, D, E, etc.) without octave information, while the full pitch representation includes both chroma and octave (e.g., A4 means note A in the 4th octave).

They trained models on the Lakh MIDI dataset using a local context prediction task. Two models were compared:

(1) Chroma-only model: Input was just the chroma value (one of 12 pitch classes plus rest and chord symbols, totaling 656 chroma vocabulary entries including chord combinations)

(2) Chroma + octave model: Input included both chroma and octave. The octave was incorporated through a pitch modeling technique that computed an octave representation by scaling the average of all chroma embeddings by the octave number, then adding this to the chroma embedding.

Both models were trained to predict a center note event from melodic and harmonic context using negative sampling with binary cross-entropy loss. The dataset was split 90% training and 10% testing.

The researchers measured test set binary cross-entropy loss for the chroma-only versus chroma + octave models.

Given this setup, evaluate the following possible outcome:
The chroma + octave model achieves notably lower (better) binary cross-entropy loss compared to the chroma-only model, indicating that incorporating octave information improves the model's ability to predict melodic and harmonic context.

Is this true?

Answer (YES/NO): YES